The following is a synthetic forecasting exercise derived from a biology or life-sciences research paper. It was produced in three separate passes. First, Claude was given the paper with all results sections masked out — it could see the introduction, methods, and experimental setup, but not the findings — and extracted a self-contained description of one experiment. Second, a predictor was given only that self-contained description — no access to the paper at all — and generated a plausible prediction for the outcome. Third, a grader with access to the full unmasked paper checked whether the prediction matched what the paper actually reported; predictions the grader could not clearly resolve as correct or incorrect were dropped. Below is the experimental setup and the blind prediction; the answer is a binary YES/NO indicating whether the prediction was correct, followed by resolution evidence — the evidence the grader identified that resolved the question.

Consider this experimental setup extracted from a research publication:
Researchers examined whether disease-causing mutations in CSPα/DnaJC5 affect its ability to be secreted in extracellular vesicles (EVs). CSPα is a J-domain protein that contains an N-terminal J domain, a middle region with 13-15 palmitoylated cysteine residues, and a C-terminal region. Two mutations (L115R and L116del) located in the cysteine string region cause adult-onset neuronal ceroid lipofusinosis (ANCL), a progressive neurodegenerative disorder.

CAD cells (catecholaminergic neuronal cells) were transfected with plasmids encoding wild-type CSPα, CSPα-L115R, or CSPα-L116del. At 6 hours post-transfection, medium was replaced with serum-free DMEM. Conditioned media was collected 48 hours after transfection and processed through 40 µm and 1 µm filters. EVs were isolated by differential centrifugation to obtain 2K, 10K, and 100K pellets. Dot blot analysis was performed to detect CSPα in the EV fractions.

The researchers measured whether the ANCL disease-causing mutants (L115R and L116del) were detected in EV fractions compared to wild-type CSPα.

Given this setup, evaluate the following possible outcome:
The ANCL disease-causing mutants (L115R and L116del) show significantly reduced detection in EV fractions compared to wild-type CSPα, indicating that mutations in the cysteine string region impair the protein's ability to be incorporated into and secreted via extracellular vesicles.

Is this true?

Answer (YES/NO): NO